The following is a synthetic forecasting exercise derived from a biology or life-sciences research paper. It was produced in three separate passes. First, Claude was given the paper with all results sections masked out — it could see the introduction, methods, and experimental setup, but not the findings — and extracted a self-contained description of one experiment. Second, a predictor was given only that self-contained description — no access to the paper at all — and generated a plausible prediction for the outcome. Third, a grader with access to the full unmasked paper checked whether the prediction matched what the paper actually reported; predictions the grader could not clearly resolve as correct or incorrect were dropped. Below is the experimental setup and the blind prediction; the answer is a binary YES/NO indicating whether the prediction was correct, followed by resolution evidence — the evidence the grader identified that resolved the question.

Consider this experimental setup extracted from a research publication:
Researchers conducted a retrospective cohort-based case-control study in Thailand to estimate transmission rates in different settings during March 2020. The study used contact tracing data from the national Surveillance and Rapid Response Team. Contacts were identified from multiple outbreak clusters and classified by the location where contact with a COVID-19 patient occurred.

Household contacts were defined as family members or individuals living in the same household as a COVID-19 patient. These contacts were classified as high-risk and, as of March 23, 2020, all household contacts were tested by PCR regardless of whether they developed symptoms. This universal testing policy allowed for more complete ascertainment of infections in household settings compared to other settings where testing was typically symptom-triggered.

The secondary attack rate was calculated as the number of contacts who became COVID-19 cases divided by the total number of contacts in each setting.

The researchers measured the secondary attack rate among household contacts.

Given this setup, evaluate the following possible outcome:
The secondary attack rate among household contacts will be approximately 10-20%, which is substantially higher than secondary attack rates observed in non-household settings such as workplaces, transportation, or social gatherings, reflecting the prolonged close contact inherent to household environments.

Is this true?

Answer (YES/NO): NO